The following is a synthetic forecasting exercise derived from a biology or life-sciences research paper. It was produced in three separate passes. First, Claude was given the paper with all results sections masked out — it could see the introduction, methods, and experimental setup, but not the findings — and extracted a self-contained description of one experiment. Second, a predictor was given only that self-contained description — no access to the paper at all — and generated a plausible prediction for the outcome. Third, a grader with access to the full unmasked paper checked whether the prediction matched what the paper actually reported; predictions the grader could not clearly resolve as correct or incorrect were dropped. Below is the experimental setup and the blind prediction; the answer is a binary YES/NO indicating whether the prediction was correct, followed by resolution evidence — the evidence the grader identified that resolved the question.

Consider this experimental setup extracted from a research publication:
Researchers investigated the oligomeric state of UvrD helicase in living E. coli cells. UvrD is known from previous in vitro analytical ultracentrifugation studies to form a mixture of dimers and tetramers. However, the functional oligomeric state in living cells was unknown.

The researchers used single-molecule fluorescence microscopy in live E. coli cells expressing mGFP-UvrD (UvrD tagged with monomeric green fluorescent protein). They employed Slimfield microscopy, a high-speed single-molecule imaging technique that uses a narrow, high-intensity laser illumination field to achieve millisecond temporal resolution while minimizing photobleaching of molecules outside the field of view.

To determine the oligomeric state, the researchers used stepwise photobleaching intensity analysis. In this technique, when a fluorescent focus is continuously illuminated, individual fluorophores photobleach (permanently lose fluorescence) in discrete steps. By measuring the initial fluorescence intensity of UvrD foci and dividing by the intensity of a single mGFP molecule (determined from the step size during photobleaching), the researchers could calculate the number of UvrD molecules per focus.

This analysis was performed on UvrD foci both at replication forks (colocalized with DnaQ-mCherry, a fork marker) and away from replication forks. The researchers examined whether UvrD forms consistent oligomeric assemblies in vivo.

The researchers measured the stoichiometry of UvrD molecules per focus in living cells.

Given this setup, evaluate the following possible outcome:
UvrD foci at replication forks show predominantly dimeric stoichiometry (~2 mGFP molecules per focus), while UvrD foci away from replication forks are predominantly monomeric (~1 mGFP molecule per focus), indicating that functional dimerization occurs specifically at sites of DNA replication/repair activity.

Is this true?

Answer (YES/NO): NO